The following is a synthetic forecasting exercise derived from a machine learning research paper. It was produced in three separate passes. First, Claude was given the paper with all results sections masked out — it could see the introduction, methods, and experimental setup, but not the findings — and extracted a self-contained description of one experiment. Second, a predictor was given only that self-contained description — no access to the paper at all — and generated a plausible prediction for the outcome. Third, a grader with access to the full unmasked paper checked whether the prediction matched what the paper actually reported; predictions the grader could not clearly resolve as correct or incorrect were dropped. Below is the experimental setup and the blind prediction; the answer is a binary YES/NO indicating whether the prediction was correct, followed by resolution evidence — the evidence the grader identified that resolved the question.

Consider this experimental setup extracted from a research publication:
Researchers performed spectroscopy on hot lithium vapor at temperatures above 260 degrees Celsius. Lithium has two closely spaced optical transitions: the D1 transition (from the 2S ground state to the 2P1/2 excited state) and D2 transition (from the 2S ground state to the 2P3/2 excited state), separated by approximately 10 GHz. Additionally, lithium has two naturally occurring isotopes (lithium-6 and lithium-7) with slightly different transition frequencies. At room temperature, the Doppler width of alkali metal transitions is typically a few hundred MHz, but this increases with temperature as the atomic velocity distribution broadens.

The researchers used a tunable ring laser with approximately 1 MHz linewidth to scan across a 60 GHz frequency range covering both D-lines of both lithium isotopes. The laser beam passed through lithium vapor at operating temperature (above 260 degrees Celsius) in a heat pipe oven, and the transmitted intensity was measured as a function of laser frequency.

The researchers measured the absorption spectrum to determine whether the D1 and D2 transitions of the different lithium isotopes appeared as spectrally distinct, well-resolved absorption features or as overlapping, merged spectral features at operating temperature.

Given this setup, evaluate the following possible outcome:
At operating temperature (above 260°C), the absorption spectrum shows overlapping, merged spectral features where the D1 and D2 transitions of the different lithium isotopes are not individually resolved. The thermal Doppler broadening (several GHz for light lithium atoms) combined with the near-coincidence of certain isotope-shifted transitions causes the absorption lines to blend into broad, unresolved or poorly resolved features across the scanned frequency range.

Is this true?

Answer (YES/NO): NO